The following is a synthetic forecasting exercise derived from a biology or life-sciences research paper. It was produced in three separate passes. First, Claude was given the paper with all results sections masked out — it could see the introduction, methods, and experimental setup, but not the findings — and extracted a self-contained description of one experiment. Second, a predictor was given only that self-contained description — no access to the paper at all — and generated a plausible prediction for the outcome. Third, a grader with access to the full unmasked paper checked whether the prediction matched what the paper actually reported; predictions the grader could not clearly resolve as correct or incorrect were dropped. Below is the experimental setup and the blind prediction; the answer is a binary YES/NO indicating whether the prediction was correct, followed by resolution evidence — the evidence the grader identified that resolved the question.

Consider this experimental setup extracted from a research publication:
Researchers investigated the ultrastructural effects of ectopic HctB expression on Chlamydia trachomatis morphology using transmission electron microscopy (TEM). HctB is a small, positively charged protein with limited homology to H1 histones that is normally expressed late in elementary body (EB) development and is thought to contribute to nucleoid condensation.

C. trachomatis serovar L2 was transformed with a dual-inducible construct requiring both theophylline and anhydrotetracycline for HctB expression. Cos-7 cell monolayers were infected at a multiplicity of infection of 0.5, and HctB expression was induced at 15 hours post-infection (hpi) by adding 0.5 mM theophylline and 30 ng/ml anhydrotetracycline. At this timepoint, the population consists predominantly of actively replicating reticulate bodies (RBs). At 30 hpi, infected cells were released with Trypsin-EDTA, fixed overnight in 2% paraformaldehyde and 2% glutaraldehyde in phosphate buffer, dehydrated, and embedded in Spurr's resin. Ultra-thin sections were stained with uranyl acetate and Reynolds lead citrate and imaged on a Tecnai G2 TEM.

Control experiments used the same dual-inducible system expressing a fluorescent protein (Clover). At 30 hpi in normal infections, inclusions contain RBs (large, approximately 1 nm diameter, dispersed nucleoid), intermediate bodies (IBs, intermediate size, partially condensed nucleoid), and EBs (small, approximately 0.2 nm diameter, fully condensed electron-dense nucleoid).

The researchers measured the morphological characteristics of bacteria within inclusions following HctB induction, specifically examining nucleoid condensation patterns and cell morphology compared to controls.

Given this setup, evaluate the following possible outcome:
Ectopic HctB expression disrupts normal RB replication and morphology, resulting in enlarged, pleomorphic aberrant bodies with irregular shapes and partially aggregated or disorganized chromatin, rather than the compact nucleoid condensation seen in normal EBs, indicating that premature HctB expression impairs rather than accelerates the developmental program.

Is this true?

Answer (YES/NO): NO